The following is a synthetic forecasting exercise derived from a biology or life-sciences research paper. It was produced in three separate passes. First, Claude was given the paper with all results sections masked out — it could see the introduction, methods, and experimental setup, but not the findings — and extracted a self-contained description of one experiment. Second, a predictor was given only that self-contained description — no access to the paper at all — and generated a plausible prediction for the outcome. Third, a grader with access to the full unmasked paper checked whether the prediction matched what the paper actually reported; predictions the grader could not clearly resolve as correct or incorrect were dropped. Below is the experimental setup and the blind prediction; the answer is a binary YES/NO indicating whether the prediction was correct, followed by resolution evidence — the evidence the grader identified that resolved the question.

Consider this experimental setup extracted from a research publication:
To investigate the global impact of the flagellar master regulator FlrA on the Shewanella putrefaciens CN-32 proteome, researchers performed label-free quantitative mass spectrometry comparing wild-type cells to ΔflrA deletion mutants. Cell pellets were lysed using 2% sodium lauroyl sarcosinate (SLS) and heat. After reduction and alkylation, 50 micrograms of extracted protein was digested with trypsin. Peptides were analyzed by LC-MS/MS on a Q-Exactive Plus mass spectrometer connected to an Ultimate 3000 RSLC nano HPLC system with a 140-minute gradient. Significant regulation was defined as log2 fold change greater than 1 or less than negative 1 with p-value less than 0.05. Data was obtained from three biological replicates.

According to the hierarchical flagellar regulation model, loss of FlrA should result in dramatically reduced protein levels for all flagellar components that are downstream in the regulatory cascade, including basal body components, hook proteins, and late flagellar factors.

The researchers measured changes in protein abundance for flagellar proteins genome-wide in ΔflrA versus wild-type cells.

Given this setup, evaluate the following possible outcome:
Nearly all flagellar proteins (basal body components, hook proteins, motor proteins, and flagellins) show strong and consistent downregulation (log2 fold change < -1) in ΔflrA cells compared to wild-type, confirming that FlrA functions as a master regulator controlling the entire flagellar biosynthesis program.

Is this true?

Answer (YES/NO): NO